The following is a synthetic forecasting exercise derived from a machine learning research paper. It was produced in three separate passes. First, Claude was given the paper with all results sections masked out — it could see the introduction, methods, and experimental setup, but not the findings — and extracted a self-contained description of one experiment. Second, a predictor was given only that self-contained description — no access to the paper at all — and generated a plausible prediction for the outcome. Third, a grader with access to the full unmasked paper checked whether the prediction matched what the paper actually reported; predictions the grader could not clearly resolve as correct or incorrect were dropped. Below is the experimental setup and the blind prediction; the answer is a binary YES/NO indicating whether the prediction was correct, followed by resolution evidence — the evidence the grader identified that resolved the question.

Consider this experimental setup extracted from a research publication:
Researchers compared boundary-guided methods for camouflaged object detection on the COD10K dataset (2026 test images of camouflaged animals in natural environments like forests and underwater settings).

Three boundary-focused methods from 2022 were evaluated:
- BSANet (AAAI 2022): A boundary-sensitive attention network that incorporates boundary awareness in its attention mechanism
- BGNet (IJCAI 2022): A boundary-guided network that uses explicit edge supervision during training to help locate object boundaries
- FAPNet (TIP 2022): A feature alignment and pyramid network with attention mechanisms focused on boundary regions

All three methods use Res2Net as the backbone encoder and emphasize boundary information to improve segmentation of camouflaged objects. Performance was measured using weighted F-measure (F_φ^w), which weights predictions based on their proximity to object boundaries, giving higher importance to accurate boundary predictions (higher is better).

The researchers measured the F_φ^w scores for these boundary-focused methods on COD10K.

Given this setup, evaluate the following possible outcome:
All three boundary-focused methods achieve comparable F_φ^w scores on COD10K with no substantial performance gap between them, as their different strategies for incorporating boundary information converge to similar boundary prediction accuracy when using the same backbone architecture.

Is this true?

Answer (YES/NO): NO